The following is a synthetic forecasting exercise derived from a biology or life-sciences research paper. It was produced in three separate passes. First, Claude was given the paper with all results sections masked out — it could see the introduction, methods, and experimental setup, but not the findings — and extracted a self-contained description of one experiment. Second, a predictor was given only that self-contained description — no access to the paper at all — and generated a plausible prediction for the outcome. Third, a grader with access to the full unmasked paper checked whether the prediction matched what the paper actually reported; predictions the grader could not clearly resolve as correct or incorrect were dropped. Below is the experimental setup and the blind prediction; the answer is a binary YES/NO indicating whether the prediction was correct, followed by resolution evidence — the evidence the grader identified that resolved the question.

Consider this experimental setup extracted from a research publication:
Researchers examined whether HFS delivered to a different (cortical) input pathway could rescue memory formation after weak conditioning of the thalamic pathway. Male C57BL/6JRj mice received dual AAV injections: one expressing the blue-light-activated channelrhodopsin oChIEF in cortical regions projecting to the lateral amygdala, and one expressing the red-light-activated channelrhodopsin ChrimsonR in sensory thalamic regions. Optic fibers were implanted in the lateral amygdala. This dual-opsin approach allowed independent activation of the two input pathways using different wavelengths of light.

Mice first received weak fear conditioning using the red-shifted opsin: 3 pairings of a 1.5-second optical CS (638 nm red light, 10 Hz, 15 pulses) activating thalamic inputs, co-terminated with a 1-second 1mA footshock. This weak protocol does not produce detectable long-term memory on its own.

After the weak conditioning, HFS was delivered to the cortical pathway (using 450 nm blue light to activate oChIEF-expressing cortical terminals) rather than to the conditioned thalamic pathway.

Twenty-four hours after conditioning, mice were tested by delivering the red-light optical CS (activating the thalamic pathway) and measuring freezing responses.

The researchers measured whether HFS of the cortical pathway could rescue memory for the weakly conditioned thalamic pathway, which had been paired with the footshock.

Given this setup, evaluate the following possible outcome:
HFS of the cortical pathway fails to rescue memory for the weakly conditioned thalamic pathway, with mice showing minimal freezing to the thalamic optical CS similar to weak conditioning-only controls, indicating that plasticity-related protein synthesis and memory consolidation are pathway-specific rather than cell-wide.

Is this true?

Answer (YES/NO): NO